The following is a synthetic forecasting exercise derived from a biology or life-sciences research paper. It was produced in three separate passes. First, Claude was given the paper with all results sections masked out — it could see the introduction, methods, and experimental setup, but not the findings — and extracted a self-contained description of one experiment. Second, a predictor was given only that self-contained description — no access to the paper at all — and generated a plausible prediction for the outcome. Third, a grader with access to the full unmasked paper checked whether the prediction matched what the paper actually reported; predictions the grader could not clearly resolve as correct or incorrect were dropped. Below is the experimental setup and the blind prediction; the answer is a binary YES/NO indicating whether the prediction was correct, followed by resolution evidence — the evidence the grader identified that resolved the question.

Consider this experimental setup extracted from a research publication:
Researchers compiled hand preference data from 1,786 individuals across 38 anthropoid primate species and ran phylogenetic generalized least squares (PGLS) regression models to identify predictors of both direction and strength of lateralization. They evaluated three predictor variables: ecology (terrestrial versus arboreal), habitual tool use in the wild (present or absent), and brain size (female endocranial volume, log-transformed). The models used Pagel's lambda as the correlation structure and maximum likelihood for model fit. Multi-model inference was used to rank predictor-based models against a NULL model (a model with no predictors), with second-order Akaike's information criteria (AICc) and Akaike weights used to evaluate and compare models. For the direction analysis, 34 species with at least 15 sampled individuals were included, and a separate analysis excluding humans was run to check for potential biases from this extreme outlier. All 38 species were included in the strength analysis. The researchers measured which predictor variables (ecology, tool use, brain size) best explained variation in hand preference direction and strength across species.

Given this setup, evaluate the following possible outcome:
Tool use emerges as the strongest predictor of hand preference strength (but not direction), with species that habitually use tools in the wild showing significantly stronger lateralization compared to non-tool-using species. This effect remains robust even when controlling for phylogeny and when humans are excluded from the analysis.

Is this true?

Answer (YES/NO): NO